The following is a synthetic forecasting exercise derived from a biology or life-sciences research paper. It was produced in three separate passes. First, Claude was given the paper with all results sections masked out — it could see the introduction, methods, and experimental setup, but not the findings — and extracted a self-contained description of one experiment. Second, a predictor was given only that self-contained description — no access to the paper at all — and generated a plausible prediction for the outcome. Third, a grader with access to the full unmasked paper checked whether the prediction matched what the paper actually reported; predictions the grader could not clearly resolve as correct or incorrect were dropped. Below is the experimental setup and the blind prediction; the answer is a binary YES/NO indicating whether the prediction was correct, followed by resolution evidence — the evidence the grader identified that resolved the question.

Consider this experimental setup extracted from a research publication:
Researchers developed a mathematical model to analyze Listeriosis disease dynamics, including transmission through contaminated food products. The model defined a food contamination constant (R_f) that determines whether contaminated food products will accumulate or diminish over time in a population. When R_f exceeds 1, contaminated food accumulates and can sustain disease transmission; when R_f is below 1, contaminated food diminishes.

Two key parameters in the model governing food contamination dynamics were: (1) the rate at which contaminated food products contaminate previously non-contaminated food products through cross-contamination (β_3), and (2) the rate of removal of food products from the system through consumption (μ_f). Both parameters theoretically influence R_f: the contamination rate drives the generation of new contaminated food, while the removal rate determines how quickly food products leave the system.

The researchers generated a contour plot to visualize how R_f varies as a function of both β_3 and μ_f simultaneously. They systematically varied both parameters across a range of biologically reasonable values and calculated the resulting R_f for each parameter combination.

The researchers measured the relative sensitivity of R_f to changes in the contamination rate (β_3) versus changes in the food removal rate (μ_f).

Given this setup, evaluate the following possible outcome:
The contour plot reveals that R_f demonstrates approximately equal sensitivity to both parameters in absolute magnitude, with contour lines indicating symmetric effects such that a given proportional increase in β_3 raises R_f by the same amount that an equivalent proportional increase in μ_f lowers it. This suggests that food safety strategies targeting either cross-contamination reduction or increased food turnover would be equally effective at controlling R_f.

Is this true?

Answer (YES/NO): NO